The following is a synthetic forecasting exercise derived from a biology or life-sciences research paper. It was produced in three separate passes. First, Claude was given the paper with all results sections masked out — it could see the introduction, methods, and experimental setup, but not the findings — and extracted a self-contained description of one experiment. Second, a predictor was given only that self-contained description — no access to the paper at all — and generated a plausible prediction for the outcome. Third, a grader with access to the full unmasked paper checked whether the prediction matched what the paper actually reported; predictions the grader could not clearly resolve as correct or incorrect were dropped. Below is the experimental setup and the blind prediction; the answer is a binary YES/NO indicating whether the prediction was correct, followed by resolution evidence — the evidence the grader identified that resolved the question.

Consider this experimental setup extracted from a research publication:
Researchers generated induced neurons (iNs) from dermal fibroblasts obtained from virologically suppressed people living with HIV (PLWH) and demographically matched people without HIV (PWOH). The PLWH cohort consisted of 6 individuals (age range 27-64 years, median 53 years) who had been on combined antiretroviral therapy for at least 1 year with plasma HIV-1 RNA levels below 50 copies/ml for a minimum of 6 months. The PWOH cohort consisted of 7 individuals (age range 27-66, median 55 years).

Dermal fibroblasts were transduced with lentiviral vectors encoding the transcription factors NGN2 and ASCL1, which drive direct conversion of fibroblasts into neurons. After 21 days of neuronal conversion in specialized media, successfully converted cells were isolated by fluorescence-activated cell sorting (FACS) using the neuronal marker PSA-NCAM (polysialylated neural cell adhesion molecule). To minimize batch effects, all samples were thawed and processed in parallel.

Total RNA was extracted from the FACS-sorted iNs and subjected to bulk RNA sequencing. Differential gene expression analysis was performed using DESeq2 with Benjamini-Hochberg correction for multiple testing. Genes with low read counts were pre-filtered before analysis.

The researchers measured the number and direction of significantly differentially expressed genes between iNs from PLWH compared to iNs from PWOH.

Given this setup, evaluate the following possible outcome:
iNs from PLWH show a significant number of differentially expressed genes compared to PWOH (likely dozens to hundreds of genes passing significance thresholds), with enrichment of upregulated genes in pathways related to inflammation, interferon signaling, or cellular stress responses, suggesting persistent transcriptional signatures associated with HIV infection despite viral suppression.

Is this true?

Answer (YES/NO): NO